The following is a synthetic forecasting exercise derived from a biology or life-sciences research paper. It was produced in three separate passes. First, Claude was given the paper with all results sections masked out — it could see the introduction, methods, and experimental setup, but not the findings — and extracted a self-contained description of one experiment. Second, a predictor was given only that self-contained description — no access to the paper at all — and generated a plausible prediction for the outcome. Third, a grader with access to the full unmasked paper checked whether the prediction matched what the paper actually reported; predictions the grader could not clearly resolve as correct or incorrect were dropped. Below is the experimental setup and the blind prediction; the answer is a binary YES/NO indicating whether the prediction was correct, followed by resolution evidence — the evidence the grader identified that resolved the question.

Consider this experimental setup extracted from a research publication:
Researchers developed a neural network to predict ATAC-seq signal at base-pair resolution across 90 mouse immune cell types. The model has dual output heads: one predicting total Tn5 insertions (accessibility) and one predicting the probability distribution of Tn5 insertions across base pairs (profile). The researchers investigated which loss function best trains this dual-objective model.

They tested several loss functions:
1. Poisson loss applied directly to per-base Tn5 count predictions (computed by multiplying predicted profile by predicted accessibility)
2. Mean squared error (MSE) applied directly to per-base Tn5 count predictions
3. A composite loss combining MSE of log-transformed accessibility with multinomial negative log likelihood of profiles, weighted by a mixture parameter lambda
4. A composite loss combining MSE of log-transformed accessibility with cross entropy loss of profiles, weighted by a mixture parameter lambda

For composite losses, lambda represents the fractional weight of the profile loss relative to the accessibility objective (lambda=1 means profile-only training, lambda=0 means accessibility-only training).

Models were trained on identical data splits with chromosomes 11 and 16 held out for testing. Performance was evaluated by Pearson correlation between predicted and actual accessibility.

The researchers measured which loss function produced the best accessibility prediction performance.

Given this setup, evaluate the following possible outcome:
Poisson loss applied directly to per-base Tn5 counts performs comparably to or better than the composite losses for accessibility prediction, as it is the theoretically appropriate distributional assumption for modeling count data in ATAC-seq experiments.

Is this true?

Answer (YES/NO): NO